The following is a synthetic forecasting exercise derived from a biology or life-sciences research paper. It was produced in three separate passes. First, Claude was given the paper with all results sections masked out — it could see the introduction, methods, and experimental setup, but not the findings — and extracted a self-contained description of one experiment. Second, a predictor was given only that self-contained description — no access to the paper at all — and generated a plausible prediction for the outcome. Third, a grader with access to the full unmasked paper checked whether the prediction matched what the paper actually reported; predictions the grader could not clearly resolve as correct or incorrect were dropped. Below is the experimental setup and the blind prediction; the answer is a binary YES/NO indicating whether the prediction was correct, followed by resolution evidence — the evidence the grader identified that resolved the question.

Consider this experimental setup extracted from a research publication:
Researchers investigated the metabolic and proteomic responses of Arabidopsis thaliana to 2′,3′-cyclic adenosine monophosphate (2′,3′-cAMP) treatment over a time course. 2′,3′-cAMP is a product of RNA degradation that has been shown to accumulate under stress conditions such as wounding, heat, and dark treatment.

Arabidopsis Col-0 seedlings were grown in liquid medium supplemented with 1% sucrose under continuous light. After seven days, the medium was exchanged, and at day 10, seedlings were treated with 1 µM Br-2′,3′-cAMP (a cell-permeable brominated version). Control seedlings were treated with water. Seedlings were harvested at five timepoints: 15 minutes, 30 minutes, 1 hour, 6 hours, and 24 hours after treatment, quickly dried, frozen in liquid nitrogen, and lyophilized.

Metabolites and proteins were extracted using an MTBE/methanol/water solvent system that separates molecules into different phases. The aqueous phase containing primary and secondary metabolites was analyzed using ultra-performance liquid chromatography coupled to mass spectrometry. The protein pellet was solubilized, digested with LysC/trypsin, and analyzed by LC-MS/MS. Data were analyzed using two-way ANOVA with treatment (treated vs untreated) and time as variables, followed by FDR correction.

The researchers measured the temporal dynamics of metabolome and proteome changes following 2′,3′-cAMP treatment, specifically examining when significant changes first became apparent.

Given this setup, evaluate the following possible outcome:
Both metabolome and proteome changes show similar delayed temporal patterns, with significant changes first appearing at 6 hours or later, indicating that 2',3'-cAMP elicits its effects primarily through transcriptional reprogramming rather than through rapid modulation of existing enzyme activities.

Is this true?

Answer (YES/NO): NO